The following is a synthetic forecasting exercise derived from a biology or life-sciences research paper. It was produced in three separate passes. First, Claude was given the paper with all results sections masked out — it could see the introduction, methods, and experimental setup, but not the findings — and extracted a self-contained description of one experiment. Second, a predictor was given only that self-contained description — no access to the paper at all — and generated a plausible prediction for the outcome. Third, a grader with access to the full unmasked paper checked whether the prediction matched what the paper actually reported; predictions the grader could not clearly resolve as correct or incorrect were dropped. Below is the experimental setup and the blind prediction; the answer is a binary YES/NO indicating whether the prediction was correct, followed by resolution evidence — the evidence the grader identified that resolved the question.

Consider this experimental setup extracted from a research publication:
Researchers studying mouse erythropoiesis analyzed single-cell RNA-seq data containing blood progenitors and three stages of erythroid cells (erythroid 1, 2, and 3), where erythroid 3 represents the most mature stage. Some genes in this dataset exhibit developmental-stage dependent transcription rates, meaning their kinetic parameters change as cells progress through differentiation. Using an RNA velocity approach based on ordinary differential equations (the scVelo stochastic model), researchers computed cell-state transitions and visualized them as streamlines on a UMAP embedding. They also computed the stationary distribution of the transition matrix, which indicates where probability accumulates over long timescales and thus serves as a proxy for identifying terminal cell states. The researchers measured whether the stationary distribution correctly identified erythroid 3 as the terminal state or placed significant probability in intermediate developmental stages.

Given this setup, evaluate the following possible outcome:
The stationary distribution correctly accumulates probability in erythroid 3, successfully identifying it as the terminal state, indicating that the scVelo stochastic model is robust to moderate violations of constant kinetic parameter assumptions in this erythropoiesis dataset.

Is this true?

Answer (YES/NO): NO